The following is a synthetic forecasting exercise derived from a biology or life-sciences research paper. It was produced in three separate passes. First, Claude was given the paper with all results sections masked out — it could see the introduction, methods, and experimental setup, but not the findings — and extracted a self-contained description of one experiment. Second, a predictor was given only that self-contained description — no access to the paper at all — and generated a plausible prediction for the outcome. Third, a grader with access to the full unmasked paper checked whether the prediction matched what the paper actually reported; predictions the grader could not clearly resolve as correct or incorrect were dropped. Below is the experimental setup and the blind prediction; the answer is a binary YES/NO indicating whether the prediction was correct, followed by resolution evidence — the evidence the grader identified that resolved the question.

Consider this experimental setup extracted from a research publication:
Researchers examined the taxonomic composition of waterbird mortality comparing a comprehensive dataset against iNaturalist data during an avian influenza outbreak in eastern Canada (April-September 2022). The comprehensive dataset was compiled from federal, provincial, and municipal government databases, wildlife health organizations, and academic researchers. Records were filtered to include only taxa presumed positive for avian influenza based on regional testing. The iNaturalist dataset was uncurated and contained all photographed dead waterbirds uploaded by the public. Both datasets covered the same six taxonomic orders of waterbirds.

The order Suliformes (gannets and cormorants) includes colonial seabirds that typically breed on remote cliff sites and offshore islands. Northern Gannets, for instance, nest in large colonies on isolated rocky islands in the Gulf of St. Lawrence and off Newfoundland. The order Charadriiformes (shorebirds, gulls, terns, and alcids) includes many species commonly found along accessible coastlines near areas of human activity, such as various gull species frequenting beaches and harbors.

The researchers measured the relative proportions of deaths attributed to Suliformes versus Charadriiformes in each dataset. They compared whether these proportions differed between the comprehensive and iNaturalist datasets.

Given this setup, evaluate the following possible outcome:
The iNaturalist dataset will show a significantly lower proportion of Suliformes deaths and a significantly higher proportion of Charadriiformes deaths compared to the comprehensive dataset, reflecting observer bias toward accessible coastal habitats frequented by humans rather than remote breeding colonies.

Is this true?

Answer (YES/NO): NO